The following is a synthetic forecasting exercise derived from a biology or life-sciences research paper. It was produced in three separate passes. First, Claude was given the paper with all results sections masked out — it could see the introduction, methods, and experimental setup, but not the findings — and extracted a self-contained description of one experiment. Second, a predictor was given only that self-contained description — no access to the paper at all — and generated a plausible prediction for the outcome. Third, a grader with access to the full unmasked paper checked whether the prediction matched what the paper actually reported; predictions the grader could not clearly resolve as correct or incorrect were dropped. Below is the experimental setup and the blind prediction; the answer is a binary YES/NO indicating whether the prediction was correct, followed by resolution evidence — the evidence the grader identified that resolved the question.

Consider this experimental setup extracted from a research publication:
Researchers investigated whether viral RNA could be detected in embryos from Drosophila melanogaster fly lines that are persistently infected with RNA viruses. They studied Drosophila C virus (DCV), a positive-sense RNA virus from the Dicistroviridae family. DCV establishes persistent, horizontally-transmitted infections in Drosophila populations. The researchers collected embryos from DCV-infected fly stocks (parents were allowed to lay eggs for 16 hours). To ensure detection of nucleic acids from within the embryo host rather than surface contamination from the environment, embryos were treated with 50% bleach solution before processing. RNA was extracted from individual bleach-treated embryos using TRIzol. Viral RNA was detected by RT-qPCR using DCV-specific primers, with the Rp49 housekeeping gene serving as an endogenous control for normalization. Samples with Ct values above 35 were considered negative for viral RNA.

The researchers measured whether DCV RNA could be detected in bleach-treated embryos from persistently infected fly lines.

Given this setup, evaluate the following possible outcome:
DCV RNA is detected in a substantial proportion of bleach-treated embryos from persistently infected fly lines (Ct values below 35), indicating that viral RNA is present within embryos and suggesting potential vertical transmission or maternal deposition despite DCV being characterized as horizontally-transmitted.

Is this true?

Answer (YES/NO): NO